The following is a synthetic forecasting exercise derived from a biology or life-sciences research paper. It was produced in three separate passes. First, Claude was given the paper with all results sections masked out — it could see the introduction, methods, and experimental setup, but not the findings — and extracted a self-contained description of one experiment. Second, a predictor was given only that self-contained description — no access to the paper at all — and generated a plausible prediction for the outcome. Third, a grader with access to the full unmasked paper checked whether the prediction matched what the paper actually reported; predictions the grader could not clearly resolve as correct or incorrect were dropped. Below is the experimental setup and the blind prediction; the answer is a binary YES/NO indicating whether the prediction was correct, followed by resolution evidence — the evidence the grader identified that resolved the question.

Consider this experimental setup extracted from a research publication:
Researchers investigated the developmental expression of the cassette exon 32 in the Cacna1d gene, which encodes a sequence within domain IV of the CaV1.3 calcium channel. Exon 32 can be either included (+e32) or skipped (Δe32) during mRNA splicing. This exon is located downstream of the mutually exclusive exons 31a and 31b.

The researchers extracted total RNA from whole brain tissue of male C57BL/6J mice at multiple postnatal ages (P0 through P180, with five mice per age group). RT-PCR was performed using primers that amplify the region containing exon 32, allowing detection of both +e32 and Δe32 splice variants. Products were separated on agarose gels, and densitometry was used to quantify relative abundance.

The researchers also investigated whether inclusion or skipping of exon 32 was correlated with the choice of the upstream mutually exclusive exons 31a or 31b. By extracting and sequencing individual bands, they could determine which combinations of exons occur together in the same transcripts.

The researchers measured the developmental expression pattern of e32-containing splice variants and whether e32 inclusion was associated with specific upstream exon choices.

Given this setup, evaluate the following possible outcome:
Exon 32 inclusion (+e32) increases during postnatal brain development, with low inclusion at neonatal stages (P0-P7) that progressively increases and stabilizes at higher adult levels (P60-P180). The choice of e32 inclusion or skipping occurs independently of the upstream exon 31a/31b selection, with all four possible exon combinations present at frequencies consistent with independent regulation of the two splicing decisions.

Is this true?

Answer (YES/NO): NO